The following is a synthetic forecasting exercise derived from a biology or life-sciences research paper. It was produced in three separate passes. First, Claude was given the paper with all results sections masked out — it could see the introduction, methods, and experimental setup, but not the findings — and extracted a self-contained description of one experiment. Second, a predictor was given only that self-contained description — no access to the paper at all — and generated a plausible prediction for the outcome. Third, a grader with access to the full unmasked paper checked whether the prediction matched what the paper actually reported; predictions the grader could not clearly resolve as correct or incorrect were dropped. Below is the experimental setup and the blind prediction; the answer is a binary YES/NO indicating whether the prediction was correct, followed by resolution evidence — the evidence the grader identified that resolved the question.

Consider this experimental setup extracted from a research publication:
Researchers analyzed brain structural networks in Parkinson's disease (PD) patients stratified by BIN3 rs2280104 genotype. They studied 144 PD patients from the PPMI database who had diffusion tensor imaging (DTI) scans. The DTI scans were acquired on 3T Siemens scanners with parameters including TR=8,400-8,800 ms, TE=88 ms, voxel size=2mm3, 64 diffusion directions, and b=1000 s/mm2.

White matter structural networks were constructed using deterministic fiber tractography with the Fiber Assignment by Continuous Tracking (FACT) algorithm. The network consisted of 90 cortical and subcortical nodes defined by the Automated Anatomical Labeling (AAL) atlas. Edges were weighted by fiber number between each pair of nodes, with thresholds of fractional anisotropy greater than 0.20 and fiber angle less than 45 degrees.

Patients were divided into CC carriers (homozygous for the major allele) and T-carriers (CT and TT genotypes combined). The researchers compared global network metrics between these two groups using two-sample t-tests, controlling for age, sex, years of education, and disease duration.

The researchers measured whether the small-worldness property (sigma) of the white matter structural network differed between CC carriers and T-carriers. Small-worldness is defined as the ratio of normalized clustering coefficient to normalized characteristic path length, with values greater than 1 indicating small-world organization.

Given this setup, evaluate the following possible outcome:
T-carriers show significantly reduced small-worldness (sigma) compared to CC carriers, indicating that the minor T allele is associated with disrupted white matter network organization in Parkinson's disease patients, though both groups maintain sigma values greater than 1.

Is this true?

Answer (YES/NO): NO